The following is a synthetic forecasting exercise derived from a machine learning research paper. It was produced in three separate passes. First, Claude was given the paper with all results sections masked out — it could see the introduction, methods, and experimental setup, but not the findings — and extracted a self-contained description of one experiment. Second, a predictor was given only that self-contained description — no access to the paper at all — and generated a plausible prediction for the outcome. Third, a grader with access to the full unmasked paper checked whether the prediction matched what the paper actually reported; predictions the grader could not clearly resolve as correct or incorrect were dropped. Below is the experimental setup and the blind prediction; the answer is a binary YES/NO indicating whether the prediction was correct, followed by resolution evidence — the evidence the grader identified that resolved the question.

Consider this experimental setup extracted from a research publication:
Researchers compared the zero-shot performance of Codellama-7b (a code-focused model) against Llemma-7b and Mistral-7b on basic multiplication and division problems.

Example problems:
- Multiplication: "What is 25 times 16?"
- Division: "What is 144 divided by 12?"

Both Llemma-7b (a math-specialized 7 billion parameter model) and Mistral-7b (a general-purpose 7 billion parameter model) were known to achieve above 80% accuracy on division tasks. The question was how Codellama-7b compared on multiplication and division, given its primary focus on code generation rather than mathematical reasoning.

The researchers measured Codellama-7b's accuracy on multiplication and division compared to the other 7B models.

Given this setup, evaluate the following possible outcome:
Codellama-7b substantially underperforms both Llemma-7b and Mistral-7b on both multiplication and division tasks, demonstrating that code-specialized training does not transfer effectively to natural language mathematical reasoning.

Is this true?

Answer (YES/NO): YES